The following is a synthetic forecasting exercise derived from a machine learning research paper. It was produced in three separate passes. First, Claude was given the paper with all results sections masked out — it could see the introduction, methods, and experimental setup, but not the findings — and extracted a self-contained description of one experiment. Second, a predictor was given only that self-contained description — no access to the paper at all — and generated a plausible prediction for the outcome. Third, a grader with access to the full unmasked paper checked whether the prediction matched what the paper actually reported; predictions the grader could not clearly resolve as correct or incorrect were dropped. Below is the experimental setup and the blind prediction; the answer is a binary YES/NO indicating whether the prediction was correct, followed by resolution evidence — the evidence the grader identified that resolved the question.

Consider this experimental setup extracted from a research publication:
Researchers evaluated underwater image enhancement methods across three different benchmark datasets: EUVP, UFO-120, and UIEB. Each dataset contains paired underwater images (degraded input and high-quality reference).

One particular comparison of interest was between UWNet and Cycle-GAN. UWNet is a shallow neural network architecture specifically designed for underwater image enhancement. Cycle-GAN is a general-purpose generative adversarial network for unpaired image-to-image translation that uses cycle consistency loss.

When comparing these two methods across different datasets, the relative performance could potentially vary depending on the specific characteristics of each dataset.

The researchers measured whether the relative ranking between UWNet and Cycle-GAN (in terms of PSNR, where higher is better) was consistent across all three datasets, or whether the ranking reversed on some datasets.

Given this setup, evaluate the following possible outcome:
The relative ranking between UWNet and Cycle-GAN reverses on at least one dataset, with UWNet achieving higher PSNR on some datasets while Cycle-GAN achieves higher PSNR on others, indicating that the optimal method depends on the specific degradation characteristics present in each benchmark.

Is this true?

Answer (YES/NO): YES